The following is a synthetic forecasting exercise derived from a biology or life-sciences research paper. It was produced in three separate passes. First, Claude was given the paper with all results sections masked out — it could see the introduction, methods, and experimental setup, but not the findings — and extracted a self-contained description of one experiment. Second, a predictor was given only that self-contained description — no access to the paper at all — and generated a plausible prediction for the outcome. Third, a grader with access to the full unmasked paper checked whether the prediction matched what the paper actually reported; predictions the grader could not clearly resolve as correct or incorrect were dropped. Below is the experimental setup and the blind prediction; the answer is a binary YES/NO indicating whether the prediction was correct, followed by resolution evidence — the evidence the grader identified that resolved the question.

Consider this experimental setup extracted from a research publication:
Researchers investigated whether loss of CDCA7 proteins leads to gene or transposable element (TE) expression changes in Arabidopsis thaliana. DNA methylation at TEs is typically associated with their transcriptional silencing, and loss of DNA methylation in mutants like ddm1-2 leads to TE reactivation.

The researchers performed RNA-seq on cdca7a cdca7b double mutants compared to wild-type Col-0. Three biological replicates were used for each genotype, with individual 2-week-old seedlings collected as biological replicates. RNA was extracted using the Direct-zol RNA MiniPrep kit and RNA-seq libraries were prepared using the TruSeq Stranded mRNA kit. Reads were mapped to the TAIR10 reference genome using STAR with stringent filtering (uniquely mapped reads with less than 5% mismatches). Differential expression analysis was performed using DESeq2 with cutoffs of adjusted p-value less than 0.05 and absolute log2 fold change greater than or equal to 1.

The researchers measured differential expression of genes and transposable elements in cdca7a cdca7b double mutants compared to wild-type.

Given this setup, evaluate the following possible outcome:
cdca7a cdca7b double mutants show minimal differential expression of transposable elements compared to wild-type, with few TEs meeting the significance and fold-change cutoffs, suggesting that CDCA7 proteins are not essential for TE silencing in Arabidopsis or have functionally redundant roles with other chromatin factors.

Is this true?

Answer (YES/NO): NO